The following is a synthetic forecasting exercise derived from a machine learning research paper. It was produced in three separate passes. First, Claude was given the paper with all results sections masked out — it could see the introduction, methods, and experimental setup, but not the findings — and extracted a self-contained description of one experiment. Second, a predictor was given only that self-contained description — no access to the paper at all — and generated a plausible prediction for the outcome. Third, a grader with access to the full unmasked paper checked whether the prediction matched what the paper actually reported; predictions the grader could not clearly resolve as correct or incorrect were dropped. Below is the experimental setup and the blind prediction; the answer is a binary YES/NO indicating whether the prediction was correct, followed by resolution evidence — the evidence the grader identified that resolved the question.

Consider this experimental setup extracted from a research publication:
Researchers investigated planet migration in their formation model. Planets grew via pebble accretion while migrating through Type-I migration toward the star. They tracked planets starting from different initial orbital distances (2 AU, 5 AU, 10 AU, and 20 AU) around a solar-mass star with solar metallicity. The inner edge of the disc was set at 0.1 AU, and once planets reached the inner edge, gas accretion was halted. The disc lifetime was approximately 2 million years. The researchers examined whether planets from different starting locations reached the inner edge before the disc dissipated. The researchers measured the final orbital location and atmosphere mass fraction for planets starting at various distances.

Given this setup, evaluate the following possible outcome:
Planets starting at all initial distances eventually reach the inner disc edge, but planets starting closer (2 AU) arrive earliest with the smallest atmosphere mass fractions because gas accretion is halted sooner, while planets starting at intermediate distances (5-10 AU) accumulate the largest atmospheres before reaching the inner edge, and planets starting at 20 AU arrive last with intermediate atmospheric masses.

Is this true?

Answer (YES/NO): NO